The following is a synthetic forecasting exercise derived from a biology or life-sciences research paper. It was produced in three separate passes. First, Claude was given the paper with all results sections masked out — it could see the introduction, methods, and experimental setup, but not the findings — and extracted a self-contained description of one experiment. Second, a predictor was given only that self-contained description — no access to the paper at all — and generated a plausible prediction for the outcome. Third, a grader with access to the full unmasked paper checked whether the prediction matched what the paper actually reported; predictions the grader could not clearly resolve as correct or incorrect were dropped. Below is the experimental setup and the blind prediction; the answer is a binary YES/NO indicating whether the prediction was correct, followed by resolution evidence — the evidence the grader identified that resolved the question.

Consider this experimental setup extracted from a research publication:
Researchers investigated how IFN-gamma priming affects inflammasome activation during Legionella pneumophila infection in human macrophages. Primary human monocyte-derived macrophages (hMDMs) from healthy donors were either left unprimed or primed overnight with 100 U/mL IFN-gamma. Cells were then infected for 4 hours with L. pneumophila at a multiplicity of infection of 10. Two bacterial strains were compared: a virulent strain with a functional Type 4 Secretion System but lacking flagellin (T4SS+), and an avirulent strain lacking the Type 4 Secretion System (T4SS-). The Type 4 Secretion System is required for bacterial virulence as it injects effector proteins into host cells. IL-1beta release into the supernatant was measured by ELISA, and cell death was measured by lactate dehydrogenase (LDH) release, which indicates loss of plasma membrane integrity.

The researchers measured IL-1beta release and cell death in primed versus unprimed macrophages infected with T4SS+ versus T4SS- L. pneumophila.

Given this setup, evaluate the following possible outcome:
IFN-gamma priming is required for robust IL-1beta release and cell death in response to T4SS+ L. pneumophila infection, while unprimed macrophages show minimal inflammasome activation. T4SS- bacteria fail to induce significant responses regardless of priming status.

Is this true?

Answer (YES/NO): NO